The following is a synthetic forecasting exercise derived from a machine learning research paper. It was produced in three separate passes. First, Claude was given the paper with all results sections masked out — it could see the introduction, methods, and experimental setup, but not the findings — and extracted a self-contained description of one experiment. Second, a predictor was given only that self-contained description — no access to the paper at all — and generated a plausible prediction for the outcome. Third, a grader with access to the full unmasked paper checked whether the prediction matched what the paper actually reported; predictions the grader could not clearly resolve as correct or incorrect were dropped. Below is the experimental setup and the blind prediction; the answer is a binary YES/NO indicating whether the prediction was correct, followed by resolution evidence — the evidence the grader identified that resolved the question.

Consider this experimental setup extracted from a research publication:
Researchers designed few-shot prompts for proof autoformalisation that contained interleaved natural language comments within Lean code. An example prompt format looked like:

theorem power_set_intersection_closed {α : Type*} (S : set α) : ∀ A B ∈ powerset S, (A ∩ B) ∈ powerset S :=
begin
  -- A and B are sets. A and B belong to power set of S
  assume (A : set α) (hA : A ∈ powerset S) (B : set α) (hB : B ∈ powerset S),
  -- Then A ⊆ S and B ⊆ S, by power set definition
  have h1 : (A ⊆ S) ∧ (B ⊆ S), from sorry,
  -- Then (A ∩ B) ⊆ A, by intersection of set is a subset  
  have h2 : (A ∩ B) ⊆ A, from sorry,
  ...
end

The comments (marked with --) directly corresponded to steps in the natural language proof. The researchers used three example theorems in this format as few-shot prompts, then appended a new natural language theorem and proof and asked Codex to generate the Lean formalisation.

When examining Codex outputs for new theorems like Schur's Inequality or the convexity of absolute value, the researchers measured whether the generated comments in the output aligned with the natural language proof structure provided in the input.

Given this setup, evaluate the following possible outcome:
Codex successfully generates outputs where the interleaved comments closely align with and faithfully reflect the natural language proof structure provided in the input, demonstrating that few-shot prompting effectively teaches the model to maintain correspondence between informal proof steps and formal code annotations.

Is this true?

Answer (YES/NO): YES